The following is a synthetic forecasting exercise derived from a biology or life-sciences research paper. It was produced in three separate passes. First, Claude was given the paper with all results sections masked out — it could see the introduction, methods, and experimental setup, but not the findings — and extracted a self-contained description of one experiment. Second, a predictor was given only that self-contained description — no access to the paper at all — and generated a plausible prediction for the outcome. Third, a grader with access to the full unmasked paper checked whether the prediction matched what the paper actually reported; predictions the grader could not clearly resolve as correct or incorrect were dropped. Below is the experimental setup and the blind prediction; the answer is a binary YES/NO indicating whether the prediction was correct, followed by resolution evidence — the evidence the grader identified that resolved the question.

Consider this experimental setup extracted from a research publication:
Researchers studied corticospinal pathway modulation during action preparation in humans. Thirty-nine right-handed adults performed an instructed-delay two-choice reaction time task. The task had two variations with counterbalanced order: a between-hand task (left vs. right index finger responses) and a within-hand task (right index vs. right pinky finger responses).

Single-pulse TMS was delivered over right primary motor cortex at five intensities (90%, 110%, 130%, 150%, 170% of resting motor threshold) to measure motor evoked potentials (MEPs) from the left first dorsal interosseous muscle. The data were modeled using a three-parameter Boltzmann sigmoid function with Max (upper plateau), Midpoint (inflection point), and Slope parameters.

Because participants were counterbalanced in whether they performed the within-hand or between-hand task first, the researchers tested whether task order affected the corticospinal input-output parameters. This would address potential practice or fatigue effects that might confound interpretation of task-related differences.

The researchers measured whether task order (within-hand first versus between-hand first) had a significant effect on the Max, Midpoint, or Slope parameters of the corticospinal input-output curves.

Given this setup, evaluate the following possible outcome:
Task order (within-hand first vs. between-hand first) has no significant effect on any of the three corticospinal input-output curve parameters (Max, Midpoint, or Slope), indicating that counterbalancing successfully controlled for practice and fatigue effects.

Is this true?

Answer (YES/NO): YES